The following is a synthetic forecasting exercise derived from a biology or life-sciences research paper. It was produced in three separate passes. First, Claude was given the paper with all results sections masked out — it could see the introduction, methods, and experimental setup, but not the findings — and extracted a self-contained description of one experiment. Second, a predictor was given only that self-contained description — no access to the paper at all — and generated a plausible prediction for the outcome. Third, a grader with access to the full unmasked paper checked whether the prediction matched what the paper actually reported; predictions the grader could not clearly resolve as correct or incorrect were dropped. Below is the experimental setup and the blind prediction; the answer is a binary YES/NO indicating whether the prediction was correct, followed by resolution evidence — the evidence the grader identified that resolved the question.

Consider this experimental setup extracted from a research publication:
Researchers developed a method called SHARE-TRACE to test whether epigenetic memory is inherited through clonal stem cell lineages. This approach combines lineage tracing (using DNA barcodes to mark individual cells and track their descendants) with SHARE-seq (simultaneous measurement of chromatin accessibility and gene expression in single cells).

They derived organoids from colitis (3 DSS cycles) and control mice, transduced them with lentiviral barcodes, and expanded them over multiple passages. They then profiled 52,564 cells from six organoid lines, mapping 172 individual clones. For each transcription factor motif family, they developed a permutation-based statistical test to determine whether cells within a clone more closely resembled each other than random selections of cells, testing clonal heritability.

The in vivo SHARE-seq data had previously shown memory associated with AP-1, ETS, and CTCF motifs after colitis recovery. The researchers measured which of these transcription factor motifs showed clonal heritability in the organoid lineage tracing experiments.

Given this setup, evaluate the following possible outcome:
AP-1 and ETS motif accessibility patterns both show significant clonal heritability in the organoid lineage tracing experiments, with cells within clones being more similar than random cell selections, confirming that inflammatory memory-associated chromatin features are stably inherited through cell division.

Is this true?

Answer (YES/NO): NO